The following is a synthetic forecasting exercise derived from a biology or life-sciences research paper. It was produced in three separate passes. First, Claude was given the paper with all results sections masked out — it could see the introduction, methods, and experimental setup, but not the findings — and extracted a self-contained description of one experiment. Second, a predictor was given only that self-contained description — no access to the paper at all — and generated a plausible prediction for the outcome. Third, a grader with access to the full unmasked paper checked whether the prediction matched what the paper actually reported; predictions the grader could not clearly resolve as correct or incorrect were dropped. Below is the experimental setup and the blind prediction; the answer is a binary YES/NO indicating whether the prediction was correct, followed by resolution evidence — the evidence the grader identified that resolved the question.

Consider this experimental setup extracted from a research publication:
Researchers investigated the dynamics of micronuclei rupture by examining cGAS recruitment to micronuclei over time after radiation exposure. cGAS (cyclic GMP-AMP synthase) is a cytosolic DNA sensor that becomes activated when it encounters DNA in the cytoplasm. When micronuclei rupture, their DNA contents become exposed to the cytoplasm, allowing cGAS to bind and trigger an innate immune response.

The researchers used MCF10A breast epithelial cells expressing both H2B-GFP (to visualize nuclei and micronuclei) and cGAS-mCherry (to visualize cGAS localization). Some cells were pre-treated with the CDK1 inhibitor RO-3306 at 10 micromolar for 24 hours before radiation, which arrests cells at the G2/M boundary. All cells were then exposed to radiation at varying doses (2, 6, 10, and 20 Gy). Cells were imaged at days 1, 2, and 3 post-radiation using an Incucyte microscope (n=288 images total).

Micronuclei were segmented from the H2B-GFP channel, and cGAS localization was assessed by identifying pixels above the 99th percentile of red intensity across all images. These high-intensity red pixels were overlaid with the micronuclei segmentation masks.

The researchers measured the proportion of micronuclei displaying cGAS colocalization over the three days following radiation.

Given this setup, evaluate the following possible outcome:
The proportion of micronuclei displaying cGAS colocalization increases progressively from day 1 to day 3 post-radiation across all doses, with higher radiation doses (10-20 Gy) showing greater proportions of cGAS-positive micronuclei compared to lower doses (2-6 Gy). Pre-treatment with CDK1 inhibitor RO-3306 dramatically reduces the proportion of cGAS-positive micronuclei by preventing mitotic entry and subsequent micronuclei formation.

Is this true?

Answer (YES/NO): NO